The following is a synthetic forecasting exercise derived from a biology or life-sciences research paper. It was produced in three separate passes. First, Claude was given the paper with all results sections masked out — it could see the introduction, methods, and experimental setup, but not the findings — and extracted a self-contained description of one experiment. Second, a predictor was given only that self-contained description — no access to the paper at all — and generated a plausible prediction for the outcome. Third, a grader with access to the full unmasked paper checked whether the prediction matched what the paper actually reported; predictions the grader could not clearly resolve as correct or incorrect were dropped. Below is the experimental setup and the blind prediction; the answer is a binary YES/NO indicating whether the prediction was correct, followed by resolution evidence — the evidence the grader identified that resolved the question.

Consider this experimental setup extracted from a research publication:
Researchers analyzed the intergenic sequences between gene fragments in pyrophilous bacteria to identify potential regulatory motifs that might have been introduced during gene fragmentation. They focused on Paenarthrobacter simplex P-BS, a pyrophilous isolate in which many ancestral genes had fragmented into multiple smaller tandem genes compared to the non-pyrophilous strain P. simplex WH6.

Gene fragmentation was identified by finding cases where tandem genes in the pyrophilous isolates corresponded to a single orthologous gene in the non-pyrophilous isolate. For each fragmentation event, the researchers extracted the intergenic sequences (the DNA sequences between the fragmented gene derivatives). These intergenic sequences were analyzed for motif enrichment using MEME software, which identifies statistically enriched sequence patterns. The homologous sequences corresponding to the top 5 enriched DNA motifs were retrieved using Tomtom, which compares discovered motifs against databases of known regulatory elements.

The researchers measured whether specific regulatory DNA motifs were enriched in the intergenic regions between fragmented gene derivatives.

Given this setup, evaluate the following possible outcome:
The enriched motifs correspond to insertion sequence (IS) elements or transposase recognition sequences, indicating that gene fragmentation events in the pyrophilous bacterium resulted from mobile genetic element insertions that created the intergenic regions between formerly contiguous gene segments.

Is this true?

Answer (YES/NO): NO